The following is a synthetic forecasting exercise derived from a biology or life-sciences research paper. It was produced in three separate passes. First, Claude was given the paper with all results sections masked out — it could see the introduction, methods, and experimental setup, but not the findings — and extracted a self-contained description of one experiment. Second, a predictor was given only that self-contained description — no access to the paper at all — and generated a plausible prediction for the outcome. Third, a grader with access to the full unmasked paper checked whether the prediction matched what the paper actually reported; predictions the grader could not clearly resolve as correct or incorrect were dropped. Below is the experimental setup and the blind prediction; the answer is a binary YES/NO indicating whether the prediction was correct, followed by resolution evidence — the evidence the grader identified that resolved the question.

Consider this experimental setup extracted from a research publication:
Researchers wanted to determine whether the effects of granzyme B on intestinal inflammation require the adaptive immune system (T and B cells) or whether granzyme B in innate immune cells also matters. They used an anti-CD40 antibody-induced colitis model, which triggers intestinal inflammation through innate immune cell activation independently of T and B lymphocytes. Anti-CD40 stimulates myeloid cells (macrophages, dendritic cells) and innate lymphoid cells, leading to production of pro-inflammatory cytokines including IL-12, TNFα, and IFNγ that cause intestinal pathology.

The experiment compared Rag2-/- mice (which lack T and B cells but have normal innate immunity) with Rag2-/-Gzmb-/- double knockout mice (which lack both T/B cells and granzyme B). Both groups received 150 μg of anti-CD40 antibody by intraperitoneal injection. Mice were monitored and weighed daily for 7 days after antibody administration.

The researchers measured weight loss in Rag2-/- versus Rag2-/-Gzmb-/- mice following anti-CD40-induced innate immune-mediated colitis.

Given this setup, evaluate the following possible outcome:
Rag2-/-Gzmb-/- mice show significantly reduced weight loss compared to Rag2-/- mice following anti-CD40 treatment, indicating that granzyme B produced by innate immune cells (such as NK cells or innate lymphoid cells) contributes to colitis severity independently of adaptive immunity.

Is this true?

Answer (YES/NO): NO